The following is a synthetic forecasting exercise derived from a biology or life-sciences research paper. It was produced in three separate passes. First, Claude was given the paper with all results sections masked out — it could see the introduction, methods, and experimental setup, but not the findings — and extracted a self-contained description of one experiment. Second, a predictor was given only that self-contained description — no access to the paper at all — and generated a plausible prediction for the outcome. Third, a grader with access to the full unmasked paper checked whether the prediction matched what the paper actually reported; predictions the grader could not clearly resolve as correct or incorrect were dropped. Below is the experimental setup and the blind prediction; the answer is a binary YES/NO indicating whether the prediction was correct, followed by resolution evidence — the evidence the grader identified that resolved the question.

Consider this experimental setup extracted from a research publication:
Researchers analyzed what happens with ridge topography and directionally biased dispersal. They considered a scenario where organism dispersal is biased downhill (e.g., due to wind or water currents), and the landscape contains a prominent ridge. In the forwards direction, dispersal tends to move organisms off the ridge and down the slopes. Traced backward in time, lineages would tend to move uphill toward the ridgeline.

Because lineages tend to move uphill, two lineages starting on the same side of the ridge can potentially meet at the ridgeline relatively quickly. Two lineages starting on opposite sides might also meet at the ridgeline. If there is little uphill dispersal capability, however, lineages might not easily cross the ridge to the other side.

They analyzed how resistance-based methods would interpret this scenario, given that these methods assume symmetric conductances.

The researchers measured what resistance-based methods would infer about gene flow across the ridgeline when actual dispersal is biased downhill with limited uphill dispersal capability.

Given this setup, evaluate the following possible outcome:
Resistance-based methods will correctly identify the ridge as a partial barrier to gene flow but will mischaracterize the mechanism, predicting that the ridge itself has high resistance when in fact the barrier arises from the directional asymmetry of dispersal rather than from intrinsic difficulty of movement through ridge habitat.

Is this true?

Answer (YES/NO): NO